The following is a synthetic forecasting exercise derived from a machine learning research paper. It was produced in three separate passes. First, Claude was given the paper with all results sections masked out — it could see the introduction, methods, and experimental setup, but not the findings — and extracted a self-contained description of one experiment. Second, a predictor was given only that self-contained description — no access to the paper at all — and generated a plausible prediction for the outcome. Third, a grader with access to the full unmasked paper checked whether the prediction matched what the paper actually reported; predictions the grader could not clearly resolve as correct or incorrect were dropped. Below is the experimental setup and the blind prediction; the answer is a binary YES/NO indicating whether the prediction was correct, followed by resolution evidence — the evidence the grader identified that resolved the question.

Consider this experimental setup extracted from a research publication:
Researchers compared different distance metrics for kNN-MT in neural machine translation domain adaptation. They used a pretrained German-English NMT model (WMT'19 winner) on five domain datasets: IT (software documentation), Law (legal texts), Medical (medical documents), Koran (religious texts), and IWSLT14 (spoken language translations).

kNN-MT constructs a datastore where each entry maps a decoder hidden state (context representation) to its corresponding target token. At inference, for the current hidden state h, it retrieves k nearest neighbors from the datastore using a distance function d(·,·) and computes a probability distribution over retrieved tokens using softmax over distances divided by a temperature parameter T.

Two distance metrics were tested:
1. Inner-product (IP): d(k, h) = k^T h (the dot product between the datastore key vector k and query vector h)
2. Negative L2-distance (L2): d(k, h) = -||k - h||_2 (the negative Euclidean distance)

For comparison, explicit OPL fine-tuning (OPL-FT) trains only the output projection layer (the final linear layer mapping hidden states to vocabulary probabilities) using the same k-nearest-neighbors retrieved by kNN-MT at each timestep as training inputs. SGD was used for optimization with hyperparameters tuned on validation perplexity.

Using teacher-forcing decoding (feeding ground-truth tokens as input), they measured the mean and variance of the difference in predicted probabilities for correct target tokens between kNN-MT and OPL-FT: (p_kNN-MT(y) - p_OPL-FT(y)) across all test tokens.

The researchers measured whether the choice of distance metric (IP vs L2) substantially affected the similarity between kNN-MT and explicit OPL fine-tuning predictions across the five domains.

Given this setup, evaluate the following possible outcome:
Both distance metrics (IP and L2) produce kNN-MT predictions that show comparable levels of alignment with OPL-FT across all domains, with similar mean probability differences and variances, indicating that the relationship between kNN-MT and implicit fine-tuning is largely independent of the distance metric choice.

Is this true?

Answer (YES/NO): YES